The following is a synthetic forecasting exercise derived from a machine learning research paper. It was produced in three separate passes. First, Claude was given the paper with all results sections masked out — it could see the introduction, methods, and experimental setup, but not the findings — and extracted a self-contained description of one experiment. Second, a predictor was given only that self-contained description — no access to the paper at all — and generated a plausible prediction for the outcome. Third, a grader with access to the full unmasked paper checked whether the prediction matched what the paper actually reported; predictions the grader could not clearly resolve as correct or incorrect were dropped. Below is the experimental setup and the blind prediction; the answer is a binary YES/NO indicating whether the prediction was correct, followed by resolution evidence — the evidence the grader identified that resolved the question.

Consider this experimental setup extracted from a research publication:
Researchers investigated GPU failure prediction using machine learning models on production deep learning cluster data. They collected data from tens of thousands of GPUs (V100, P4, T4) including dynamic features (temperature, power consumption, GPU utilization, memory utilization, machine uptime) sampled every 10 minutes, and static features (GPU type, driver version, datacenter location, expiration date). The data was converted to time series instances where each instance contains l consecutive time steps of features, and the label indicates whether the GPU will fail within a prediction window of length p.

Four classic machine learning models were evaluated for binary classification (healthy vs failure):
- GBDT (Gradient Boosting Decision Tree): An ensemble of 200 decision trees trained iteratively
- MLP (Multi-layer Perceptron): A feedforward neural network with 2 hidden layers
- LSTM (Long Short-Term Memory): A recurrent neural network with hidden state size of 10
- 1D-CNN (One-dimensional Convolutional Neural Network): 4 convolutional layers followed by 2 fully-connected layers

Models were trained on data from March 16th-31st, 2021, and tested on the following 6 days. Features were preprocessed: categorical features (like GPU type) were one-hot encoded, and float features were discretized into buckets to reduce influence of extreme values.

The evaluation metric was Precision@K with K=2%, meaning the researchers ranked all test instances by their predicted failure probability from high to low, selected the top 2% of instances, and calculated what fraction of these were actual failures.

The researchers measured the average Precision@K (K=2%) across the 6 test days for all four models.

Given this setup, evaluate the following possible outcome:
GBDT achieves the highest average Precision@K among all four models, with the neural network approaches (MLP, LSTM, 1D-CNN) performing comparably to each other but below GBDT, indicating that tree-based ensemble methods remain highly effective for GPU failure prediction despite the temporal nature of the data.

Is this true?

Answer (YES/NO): NO